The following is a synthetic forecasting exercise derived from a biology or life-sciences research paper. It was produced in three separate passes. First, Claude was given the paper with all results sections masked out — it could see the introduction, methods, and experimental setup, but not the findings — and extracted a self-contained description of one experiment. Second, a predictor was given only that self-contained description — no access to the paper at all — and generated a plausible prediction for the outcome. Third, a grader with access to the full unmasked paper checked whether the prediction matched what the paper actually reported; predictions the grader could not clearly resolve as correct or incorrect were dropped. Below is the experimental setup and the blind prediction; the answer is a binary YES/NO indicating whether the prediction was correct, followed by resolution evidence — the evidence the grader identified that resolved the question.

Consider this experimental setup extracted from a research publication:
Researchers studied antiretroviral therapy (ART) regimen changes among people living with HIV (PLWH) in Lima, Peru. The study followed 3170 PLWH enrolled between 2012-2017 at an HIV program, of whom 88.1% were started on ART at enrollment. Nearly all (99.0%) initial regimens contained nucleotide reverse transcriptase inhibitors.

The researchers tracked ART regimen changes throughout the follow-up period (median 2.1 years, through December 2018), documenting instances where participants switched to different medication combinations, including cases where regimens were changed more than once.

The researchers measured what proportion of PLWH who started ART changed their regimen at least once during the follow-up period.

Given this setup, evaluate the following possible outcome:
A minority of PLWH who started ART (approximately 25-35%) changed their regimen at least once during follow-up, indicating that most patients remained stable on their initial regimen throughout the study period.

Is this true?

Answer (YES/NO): NO